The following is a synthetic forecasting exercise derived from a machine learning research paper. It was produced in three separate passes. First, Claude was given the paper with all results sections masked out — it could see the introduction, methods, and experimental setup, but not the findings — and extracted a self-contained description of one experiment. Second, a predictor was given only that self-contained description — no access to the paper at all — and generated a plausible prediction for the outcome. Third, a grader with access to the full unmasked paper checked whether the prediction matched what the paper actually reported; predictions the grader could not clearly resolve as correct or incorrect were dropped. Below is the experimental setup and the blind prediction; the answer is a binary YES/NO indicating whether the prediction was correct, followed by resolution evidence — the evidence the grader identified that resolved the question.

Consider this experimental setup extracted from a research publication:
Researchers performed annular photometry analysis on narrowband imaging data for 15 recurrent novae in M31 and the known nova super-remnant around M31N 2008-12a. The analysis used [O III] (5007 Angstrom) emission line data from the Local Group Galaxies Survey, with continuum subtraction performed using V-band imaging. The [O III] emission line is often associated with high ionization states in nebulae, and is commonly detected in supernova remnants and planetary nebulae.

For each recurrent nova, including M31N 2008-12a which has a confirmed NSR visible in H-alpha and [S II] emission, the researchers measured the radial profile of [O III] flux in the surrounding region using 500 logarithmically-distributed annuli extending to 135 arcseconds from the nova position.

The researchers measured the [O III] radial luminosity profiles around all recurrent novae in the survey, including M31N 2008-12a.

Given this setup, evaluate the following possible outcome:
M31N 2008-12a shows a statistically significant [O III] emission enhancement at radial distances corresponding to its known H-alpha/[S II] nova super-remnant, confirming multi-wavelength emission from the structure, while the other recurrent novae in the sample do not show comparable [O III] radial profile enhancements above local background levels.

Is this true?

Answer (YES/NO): NO